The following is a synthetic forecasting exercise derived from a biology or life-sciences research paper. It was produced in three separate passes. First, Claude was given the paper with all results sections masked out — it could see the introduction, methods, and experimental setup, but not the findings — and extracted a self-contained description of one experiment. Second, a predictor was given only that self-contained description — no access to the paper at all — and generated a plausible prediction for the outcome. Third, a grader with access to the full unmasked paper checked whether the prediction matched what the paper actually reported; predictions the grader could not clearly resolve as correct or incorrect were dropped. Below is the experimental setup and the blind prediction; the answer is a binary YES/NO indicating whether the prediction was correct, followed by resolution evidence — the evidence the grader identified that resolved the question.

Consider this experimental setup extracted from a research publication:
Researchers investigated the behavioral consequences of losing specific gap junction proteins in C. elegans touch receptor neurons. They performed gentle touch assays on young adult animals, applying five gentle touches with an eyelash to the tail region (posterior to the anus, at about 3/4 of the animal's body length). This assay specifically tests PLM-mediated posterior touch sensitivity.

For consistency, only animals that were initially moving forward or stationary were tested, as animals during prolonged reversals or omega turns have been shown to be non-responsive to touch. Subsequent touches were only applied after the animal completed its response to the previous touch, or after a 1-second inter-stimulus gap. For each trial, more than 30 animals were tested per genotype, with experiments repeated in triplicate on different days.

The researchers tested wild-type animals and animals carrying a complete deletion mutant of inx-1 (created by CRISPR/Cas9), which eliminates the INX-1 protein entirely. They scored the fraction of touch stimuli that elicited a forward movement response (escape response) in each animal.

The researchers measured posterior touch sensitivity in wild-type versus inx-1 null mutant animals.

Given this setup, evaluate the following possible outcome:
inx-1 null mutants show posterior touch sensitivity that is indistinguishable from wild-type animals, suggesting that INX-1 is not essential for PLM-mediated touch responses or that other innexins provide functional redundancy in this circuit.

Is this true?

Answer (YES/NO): NO